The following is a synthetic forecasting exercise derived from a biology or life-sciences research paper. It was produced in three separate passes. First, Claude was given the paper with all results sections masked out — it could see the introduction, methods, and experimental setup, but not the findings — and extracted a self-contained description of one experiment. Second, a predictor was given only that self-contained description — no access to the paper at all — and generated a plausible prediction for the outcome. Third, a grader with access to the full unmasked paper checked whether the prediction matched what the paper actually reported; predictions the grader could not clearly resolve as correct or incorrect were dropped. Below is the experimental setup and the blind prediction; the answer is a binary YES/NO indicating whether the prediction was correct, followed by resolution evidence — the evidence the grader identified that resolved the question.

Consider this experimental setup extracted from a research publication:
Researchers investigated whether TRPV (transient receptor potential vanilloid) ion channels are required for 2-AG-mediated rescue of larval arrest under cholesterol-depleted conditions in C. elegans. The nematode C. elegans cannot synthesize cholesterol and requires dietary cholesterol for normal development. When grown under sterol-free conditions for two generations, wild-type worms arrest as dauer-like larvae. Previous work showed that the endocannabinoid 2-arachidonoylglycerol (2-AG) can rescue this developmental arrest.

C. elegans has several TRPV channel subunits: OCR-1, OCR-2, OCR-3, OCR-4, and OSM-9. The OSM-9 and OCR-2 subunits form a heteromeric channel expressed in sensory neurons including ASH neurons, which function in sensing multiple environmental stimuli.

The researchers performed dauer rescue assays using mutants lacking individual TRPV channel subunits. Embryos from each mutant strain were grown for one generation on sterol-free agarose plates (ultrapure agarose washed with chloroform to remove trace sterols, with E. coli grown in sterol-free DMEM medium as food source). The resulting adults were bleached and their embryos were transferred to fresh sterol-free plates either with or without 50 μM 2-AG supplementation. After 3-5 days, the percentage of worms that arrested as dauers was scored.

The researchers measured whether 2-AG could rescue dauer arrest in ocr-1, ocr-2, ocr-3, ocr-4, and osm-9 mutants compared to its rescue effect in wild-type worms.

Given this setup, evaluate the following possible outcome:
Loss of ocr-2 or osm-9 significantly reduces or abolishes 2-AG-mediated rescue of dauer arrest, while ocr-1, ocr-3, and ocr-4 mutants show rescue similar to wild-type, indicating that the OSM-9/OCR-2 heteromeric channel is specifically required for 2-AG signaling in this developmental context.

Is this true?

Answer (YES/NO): YES